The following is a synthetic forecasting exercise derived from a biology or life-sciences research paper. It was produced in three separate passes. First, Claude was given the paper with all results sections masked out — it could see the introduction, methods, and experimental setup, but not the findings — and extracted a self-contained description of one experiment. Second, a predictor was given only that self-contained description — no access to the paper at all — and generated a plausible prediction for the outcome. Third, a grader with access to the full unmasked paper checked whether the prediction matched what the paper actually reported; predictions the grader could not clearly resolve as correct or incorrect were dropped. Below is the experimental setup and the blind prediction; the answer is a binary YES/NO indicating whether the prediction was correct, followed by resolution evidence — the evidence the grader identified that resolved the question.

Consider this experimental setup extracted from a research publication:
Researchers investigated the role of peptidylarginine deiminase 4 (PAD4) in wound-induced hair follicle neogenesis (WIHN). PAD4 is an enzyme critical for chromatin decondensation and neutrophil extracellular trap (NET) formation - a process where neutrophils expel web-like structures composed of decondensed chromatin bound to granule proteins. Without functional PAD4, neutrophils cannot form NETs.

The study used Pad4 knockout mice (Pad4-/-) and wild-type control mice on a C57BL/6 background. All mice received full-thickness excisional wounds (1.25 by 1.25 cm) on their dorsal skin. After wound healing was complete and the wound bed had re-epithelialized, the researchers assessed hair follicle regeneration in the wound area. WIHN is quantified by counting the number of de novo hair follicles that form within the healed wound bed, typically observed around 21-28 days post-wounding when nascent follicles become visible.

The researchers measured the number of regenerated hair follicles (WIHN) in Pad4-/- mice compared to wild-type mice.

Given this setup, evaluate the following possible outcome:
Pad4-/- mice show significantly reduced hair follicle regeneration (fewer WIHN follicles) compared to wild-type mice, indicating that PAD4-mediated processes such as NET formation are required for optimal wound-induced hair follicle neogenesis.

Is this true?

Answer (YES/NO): NO